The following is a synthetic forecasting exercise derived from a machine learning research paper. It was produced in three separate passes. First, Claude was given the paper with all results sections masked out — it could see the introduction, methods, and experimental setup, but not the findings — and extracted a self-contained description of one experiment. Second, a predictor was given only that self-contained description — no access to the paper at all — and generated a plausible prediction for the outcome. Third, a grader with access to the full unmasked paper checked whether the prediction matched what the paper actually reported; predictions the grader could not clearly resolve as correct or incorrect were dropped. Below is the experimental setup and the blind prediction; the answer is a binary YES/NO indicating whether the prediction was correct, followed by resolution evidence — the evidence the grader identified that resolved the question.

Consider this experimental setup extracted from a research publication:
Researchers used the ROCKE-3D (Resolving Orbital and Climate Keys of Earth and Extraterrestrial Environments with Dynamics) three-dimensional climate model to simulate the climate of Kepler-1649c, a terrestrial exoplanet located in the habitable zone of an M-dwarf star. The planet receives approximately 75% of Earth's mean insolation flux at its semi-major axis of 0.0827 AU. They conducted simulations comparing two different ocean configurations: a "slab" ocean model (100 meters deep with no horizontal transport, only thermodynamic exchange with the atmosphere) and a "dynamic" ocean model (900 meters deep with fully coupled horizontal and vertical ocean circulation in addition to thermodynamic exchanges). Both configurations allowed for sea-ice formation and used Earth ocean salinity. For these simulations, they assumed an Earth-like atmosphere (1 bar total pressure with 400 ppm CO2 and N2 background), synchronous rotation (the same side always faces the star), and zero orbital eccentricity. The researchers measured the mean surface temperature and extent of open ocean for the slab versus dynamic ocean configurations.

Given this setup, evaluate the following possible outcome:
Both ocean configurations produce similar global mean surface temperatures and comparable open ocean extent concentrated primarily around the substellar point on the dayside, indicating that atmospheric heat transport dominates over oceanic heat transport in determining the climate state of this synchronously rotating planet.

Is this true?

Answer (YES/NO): NO